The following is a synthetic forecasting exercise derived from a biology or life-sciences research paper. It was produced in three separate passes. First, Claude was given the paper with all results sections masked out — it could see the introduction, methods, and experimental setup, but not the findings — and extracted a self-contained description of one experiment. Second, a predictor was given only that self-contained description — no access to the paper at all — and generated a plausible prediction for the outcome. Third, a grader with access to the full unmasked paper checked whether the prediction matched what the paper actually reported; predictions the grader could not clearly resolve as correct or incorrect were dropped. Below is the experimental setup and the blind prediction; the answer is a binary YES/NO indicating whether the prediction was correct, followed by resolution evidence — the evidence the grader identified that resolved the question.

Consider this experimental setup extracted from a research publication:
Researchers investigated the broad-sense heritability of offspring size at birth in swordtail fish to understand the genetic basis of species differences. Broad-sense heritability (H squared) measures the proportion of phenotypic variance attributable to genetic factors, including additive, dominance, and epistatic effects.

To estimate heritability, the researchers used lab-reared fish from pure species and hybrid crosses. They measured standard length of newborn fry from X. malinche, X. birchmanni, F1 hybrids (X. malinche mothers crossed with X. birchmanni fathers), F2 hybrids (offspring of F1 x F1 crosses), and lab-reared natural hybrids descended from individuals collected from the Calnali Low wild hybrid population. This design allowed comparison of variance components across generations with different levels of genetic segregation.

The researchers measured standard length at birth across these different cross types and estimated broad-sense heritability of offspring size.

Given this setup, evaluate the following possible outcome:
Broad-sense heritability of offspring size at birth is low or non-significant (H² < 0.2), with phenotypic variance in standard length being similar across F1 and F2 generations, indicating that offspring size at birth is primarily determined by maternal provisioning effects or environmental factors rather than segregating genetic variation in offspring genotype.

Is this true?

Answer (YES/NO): NO